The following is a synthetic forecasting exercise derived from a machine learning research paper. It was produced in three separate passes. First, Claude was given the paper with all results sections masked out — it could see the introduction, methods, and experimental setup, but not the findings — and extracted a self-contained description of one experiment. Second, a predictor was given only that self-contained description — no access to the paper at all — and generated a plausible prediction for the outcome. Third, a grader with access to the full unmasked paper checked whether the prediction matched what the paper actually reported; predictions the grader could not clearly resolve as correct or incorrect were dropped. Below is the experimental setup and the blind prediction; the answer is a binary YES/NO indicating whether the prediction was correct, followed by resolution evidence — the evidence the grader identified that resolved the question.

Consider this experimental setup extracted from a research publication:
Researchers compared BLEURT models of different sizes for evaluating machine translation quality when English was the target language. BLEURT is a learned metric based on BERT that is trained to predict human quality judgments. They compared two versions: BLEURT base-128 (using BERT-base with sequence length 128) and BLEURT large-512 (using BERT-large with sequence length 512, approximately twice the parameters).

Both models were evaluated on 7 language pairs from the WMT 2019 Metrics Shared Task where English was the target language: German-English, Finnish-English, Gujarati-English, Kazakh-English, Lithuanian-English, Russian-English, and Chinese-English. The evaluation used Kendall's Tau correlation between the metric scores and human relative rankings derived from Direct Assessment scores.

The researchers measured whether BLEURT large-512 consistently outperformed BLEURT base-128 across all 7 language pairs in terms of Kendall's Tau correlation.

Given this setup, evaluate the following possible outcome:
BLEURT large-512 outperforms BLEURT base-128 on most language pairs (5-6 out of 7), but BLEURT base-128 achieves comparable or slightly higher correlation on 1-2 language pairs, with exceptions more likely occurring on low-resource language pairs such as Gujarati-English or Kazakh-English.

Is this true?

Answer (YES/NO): YES